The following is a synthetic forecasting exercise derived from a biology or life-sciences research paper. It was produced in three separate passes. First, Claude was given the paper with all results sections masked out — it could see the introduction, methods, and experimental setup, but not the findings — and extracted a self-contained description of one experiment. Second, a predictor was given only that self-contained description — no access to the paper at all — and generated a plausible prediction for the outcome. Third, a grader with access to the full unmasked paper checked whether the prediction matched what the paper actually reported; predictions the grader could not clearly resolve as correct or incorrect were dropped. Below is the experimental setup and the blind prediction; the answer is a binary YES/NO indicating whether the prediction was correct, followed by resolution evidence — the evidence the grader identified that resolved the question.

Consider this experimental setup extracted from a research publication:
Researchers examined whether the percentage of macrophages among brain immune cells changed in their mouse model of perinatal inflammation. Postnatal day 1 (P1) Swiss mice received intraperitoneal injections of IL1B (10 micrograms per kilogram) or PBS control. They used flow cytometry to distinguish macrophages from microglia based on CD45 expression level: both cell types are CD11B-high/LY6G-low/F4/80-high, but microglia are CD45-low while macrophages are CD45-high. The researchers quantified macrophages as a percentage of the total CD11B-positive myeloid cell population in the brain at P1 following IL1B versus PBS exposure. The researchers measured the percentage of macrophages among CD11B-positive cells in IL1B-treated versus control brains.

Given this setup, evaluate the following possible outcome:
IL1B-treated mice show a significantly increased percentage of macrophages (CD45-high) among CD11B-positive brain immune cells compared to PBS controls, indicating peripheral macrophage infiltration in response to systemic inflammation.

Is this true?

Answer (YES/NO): YES